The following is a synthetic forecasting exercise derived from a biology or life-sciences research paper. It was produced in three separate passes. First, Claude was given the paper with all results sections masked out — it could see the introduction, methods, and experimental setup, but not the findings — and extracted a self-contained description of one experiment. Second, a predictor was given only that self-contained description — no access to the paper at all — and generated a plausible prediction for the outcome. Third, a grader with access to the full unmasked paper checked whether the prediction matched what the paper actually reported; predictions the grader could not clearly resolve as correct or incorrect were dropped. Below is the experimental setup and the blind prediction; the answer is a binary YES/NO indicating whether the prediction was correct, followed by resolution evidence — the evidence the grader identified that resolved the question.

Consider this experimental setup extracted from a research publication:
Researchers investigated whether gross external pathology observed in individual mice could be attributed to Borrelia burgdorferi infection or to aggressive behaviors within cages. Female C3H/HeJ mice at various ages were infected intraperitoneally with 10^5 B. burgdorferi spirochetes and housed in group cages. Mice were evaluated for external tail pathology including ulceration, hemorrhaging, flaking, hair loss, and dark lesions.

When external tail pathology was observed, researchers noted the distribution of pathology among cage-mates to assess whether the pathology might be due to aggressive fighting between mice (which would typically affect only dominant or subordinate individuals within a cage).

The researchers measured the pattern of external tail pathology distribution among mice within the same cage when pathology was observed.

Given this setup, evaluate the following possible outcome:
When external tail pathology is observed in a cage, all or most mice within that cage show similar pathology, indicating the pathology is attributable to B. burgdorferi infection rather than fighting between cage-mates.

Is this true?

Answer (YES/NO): YES